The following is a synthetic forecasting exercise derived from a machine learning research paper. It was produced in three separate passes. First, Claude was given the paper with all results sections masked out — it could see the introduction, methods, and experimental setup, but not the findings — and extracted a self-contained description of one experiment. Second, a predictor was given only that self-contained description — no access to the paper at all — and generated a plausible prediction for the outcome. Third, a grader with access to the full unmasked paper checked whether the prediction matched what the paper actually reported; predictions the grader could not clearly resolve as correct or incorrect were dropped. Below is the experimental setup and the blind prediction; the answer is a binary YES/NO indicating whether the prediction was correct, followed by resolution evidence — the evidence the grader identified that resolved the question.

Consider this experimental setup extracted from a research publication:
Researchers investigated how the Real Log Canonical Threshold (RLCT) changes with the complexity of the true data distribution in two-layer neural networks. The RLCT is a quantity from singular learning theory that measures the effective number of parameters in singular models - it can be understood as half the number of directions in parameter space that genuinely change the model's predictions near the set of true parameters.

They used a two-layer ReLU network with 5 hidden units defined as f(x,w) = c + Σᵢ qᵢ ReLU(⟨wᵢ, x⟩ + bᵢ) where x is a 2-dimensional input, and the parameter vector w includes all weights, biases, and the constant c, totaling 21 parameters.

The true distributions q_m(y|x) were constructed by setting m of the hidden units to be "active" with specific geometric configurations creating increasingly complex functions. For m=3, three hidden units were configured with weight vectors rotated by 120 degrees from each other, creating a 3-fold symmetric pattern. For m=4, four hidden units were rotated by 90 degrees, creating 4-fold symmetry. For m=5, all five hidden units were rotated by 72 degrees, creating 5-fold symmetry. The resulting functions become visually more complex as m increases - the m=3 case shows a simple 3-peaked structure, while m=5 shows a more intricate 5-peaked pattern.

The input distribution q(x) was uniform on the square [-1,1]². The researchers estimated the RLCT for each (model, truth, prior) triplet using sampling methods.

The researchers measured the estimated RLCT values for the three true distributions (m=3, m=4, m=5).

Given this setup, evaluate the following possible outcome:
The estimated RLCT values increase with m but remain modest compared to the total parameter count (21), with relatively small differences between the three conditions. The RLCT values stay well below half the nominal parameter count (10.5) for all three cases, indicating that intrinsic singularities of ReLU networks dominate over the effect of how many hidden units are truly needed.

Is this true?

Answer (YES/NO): YES